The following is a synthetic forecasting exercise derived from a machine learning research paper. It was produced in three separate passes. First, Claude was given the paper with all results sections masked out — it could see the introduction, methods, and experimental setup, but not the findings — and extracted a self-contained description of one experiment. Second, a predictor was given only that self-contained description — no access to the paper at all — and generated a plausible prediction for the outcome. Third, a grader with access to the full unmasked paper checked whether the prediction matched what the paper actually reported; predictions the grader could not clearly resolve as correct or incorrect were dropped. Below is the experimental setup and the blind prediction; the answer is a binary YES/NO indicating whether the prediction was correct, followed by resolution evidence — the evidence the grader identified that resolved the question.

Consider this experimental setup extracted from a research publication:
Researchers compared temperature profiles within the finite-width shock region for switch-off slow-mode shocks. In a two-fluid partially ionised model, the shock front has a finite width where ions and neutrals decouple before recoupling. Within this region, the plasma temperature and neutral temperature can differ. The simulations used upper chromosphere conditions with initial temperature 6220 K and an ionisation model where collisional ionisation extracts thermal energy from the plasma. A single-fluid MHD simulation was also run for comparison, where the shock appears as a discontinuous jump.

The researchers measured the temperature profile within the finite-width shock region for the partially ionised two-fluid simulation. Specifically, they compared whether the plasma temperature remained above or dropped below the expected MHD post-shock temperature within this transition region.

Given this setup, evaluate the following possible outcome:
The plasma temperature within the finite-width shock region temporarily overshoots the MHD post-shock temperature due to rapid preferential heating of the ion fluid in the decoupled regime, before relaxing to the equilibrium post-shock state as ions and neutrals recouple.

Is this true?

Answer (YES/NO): NO